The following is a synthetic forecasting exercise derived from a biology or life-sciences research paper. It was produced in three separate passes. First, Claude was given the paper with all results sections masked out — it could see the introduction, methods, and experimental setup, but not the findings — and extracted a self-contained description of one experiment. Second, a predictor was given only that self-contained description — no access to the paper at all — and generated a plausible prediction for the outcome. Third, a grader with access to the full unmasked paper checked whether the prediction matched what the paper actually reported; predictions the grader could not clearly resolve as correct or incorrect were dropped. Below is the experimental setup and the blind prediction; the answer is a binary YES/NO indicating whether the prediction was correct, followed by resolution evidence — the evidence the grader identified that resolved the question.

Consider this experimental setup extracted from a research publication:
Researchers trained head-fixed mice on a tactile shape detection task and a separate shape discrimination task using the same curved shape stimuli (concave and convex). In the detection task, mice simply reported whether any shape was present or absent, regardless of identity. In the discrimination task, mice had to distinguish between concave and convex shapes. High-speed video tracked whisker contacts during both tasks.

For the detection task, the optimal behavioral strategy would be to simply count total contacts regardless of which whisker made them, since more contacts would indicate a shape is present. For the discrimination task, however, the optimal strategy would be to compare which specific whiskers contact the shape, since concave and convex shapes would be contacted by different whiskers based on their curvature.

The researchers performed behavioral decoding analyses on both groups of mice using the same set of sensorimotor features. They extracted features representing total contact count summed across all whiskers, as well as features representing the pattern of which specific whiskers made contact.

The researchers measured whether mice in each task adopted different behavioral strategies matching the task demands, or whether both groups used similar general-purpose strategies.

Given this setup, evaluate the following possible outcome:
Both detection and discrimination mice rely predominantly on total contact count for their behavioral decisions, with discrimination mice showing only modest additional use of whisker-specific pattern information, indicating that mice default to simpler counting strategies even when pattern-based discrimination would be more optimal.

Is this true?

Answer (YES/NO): NO